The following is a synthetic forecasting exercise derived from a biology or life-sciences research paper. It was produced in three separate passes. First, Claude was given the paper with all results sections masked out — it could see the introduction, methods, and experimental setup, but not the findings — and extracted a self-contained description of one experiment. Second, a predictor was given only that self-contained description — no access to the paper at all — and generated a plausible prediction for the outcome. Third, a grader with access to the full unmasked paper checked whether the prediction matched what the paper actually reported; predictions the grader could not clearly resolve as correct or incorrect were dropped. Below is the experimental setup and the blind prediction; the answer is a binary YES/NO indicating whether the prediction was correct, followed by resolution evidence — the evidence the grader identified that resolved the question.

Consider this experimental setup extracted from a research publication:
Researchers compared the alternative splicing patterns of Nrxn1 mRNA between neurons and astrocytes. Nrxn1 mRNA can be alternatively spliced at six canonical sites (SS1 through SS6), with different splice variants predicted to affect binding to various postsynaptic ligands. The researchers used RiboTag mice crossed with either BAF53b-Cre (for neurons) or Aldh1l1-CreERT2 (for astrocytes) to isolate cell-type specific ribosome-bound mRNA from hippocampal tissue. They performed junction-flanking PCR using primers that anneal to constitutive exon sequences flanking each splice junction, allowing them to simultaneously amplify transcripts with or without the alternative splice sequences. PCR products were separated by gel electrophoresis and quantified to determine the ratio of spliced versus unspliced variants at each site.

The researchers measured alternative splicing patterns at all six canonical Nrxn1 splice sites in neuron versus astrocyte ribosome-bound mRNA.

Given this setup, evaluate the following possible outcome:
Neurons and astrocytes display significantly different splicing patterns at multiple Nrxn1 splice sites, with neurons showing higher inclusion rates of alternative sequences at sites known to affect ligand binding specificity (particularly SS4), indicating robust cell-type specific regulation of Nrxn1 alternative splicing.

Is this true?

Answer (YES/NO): NO